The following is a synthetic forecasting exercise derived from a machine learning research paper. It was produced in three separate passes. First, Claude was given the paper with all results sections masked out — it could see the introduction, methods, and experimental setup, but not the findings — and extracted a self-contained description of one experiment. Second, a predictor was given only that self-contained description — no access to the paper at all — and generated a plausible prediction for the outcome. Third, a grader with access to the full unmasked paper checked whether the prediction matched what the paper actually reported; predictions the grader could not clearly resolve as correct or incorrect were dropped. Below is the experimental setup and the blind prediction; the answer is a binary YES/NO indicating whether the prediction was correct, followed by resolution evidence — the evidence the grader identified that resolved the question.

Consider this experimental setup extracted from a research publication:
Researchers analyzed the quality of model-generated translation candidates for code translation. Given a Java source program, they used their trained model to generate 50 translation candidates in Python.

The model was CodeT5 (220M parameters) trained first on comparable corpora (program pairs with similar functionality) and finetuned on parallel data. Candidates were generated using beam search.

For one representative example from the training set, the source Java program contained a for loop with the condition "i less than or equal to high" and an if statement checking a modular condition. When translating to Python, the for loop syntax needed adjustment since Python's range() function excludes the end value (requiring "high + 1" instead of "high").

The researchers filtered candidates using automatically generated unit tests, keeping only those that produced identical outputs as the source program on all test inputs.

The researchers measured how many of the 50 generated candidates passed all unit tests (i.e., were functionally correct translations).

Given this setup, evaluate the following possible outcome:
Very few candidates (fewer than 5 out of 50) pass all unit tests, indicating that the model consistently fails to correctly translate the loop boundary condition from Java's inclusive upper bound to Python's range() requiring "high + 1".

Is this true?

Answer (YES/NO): NO